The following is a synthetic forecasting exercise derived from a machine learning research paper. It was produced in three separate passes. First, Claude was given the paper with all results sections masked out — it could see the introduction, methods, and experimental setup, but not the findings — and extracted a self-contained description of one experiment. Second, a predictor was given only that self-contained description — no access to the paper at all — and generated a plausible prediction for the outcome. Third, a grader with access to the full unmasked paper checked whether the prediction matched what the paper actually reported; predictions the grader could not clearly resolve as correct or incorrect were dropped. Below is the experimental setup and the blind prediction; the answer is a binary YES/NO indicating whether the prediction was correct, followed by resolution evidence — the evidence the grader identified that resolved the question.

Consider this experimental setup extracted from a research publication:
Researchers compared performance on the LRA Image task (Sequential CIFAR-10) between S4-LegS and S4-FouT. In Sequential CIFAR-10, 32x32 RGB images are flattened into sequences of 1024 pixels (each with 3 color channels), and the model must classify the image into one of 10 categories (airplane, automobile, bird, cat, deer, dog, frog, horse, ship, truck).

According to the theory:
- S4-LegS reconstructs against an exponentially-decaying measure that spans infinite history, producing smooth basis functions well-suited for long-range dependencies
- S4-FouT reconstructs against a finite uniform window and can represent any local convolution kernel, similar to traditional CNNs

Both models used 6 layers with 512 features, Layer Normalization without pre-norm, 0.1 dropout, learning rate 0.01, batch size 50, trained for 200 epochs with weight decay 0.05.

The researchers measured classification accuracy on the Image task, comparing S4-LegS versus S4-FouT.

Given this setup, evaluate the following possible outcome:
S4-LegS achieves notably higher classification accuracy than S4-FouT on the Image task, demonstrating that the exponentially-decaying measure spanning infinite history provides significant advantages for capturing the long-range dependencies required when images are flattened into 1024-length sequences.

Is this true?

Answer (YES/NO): NO